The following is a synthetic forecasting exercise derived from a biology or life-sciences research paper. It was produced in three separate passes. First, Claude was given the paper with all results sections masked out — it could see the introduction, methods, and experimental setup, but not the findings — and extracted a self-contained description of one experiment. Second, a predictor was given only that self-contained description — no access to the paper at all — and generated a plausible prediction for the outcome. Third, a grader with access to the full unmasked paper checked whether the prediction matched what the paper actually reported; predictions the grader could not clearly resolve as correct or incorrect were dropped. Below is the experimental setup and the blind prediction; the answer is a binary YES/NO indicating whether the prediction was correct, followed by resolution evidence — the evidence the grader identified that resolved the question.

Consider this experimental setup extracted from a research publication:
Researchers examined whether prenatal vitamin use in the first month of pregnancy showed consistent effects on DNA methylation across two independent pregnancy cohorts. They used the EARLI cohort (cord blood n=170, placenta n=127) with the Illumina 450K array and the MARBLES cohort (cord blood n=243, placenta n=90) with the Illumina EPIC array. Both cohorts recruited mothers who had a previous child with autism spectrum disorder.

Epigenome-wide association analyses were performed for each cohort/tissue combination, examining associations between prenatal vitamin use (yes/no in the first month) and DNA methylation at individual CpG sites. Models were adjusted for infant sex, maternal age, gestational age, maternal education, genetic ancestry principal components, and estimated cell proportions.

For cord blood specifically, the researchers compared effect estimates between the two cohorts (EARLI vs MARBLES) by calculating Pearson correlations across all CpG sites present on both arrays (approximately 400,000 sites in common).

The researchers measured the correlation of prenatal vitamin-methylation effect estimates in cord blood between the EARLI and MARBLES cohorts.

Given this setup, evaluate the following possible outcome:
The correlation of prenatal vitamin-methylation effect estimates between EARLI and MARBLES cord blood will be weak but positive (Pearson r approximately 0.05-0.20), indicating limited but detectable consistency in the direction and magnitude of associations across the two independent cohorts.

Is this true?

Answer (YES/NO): NO